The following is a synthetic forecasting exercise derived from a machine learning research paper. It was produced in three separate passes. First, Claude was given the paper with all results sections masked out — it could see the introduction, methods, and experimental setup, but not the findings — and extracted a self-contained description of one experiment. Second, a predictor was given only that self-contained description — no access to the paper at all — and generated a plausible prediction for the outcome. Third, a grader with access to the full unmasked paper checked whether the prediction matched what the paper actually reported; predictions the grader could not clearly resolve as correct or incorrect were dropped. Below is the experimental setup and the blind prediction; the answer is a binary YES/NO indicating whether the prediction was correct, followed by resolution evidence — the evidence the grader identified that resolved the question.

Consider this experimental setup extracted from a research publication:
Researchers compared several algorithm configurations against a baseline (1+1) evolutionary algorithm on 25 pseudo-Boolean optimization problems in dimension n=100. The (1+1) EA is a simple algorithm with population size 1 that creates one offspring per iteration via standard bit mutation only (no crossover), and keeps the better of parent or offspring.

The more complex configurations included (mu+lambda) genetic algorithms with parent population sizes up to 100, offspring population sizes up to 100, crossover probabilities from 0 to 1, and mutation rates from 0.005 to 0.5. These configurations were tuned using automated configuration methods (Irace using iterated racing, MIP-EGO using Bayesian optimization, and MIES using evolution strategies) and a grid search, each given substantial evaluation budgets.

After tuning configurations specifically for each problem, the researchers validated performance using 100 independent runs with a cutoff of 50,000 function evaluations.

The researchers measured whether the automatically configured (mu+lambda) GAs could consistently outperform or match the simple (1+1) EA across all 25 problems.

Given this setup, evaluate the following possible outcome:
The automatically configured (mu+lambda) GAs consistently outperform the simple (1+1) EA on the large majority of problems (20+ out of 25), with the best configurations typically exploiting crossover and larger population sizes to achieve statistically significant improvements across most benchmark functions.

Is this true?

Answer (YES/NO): NO